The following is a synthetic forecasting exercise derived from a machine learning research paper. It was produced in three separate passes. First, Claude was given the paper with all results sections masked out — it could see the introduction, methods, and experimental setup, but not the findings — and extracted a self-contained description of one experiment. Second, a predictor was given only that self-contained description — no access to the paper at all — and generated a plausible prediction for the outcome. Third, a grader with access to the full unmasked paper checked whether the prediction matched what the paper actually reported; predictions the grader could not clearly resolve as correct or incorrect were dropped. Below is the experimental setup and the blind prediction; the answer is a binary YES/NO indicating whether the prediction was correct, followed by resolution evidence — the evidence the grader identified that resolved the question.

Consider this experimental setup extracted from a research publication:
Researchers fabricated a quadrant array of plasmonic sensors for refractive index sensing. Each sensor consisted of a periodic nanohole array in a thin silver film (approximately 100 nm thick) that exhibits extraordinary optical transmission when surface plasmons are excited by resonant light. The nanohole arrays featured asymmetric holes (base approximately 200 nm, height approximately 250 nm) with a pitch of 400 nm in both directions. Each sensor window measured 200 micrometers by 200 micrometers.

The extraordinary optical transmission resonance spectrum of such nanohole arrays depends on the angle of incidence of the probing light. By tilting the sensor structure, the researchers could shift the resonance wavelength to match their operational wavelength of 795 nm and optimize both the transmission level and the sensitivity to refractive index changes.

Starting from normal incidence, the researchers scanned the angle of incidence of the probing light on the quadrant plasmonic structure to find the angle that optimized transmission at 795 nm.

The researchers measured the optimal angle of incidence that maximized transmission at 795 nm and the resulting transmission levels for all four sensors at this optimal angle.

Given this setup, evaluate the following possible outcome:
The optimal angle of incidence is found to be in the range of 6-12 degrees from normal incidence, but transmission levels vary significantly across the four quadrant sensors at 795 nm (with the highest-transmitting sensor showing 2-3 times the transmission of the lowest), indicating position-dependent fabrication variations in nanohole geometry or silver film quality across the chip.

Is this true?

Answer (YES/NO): NO